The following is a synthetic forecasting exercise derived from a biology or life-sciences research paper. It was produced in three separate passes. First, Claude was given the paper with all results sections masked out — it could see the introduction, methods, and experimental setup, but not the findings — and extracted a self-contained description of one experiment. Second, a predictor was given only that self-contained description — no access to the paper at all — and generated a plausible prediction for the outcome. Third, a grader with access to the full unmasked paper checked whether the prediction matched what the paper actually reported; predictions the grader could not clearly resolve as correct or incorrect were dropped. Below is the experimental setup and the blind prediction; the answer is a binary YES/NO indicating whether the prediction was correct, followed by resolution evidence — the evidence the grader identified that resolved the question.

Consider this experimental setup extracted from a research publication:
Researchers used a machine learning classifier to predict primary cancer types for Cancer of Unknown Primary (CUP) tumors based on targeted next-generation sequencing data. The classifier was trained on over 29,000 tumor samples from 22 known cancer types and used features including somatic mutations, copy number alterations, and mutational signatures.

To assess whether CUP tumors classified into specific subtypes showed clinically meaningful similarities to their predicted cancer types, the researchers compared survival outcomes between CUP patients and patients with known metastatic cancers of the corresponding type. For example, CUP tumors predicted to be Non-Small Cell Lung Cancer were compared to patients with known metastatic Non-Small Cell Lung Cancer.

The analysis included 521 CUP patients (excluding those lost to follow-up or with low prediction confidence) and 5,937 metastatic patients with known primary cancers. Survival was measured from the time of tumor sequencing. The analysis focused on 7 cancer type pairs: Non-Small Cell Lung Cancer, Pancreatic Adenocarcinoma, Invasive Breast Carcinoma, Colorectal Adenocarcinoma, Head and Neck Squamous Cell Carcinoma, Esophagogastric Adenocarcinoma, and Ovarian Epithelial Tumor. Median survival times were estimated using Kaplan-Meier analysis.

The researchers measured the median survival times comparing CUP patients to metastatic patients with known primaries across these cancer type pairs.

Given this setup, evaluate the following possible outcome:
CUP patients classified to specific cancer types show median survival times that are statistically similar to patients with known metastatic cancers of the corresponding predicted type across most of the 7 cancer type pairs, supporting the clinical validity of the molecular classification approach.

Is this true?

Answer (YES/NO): NO